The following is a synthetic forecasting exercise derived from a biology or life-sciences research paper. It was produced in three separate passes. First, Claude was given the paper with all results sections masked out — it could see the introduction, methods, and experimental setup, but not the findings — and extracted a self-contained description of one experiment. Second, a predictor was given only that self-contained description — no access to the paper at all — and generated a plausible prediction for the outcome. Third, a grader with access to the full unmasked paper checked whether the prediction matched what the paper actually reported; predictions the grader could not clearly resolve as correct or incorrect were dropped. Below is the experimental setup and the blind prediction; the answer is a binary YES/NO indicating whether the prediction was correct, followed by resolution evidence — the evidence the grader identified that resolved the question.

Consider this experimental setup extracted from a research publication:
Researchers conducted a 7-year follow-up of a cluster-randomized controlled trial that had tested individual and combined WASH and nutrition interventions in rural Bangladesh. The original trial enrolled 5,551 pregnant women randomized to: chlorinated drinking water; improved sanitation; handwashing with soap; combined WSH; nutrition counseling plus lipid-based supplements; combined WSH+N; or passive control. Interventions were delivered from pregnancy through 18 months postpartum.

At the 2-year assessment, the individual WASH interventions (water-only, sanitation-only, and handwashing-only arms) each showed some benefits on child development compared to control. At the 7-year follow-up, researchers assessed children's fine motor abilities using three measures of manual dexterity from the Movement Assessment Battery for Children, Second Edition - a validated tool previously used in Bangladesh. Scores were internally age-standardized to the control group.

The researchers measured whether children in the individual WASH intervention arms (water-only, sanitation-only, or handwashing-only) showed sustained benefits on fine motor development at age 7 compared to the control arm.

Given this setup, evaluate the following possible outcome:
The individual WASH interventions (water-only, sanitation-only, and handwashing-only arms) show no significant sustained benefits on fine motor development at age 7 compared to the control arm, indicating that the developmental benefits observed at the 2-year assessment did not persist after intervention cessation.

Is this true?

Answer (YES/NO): YES